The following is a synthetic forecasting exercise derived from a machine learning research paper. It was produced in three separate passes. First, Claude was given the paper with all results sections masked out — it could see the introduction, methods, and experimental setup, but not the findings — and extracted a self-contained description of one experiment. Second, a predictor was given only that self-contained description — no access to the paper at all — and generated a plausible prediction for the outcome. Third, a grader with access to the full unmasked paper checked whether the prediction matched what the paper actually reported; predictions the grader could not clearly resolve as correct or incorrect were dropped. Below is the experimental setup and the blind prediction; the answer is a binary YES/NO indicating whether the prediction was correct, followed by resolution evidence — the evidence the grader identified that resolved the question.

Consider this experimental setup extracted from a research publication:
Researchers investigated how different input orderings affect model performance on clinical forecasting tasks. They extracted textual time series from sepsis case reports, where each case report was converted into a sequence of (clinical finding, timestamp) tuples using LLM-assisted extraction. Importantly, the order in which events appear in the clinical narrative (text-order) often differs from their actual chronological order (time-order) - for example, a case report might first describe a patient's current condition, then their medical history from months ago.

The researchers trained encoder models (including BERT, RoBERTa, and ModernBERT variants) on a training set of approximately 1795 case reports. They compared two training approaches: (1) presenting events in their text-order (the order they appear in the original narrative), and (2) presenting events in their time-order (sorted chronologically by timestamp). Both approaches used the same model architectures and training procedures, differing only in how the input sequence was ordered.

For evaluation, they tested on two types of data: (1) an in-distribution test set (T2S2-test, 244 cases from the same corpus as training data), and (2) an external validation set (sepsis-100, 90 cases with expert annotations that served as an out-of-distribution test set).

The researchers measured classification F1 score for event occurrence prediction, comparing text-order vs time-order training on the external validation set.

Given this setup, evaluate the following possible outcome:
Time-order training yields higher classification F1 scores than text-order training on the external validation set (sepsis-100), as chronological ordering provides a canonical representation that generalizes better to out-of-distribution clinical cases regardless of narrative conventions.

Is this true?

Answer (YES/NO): NO